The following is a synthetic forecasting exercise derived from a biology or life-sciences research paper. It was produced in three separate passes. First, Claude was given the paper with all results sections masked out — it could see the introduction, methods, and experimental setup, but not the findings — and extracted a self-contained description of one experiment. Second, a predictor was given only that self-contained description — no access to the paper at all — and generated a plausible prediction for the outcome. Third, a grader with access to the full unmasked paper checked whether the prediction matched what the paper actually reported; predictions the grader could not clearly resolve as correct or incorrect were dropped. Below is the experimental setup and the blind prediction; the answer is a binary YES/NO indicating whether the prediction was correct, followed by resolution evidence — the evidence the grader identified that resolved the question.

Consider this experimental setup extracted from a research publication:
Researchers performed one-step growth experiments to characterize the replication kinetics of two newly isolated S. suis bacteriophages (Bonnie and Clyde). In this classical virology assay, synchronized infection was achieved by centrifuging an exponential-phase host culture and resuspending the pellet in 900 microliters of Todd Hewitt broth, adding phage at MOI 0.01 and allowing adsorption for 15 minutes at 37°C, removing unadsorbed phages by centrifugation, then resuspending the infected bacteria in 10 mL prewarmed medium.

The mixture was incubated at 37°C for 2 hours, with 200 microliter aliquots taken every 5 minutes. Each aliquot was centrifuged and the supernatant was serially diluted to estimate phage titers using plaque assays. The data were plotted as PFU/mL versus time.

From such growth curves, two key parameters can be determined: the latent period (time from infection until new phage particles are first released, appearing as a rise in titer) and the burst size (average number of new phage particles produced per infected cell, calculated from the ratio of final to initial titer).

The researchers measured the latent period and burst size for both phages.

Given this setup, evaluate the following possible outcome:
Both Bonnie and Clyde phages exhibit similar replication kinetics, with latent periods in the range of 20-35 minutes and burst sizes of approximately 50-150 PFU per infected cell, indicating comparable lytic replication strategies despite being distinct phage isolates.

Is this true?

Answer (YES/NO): NO